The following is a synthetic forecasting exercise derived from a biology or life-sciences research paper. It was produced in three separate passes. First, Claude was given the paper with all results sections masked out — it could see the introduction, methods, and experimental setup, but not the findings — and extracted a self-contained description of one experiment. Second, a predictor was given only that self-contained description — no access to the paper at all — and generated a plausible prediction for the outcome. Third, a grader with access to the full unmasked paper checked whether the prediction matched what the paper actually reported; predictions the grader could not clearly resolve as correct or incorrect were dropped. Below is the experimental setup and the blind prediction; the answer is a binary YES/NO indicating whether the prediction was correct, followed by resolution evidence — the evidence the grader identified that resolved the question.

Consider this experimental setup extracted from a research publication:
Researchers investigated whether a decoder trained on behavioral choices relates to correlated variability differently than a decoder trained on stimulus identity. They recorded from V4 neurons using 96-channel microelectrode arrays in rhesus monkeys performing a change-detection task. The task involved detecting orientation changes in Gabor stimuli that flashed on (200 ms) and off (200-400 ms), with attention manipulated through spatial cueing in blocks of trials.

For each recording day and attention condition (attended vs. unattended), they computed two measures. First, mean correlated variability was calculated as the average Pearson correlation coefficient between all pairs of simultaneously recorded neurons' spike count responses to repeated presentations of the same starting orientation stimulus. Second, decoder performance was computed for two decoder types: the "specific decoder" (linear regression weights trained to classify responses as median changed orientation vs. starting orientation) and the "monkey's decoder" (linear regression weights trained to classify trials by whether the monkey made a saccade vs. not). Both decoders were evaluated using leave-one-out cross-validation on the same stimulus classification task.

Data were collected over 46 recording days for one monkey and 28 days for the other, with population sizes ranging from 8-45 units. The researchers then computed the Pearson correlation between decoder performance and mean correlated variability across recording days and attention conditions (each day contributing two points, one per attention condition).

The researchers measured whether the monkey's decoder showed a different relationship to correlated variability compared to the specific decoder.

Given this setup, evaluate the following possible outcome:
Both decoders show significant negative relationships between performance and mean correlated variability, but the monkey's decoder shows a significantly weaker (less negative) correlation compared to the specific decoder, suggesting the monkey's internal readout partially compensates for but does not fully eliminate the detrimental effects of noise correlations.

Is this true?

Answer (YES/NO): NO